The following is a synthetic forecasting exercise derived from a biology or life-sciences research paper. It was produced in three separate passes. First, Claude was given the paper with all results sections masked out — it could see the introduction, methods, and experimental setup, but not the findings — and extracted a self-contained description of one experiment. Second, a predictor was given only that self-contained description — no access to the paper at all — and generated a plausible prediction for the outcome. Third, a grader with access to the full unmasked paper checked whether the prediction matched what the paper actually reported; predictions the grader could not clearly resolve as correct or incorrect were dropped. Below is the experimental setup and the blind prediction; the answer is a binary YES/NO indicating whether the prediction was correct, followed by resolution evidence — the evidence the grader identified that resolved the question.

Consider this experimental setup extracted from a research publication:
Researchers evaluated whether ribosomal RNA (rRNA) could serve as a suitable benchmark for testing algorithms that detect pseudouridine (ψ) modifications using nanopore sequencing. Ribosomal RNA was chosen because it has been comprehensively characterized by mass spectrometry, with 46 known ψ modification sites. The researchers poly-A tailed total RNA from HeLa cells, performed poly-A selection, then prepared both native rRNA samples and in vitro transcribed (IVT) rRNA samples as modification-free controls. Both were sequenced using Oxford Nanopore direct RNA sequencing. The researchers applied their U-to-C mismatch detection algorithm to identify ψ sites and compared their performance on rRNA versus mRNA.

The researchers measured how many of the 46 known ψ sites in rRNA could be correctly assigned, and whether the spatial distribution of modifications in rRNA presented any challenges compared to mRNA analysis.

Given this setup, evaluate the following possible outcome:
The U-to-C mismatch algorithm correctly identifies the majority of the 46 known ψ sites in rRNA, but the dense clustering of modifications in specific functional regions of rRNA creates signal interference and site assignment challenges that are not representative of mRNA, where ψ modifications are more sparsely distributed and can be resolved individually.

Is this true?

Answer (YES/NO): YES